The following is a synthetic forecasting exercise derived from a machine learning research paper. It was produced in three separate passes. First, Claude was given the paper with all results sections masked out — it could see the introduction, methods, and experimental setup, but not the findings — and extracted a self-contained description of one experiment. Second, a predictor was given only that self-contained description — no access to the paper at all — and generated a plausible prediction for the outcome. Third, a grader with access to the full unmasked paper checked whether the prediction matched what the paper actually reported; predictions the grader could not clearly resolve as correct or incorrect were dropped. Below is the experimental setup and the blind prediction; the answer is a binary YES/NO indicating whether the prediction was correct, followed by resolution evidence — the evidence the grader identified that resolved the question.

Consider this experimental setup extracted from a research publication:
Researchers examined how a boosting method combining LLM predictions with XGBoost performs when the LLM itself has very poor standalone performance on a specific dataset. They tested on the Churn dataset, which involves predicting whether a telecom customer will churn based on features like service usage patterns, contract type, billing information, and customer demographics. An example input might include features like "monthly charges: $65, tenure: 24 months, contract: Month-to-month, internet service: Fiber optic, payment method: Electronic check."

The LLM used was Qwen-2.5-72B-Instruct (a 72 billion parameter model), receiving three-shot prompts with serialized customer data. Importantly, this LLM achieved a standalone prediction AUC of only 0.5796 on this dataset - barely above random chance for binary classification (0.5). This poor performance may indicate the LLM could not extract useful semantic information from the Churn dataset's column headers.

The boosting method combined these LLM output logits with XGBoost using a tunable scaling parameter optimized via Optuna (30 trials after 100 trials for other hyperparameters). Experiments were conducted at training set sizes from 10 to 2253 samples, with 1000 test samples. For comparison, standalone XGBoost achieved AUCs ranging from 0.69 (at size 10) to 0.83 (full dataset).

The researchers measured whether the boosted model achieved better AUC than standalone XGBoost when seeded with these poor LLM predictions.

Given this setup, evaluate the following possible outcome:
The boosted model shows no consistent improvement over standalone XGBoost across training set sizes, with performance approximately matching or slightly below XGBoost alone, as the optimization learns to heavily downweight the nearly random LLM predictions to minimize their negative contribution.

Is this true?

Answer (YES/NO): YES